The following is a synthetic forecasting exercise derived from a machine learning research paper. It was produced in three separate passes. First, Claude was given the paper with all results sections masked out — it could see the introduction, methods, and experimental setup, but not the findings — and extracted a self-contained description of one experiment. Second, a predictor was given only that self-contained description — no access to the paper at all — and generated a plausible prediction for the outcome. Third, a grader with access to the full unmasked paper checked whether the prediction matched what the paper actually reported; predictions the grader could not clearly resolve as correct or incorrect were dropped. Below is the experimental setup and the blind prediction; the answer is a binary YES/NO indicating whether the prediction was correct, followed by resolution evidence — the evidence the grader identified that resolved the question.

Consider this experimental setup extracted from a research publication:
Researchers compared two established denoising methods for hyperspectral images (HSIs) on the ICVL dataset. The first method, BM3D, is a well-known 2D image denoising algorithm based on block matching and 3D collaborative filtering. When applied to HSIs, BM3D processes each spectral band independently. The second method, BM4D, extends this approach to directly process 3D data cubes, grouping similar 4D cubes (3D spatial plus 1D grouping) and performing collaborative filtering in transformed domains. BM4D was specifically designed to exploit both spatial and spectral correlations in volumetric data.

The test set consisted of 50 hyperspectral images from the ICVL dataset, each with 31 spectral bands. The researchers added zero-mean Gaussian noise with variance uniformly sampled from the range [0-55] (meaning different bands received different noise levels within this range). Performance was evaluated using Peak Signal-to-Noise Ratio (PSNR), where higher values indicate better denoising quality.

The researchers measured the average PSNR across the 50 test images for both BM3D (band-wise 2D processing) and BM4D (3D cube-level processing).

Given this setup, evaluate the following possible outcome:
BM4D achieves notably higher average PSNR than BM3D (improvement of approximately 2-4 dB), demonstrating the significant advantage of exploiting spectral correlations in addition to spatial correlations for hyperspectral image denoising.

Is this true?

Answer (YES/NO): NO